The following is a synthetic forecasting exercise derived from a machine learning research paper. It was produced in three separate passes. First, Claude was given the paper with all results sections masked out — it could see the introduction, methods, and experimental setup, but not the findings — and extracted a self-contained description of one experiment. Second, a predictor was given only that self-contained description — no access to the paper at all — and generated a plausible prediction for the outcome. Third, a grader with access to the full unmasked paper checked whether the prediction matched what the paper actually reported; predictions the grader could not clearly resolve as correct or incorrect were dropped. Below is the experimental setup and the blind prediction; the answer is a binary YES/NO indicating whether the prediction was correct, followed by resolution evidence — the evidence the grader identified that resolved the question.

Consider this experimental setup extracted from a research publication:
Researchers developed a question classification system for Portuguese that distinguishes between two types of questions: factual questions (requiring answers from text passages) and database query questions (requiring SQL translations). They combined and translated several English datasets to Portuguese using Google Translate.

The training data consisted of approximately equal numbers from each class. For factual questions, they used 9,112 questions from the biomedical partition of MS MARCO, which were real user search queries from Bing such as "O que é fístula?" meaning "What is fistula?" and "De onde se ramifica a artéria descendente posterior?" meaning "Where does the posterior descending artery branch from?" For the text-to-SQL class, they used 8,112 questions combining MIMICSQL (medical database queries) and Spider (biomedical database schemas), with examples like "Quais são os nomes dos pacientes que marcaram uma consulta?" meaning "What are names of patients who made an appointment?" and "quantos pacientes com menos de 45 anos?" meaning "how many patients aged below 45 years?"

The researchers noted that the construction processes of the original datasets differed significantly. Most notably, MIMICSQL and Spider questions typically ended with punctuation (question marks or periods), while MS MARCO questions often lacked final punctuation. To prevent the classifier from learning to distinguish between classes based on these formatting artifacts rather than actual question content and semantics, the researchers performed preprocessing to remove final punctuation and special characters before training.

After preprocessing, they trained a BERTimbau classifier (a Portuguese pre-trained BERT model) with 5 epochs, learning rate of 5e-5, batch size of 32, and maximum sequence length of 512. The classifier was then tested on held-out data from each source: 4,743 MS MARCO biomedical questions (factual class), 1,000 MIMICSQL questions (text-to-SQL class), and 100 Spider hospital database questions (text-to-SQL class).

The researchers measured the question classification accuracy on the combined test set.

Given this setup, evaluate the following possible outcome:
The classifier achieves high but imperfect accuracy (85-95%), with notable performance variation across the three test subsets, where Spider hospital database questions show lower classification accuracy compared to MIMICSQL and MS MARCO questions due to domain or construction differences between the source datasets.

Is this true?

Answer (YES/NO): NO